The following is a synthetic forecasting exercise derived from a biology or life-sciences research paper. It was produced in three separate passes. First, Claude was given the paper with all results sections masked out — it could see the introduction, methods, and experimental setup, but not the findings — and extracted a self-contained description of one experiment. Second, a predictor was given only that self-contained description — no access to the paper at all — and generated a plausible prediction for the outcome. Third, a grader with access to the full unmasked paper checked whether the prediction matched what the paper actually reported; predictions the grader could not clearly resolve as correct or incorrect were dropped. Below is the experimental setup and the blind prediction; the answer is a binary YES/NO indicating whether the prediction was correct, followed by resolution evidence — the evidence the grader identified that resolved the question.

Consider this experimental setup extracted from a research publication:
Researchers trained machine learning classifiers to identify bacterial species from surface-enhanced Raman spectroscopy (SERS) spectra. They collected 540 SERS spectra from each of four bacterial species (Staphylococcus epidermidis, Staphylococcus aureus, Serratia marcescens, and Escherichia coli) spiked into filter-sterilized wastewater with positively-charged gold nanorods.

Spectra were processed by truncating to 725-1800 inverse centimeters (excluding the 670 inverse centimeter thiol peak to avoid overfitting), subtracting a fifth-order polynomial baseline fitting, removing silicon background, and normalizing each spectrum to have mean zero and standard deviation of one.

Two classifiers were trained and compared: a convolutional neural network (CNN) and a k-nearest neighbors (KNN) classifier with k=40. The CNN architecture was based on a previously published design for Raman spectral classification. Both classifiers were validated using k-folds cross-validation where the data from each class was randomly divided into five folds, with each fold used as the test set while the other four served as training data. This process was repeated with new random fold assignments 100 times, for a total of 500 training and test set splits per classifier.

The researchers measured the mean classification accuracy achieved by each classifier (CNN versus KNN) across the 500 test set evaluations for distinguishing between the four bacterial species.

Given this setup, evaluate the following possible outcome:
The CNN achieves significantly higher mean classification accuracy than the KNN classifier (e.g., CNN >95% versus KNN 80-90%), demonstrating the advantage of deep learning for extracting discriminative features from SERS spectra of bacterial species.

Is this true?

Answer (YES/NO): NO